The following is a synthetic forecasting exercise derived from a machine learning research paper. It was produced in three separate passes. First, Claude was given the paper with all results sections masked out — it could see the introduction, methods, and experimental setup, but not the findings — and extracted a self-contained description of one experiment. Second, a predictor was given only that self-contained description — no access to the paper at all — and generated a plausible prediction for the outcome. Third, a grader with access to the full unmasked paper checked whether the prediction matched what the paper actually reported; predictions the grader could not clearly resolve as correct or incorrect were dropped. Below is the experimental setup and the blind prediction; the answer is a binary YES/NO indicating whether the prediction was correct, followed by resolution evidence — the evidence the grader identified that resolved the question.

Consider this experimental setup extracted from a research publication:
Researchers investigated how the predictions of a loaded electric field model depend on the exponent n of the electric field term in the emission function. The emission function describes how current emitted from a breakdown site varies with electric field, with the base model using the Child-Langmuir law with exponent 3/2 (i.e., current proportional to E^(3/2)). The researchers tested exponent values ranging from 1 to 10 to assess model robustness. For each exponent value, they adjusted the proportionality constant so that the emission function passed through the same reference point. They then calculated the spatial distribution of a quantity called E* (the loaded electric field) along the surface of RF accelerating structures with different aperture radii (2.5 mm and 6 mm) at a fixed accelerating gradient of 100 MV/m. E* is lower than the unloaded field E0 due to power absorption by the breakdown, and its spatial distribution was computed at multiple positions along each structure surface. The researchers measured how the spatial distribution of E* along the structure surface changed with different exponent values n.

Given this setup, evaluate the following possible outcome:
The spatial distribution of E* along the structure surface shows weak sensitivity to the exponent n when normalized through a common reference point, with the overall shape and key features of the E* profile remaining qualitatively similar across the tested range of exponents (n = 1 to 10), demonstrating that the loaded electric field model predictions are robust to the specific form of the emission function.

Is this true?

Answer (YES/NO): NO